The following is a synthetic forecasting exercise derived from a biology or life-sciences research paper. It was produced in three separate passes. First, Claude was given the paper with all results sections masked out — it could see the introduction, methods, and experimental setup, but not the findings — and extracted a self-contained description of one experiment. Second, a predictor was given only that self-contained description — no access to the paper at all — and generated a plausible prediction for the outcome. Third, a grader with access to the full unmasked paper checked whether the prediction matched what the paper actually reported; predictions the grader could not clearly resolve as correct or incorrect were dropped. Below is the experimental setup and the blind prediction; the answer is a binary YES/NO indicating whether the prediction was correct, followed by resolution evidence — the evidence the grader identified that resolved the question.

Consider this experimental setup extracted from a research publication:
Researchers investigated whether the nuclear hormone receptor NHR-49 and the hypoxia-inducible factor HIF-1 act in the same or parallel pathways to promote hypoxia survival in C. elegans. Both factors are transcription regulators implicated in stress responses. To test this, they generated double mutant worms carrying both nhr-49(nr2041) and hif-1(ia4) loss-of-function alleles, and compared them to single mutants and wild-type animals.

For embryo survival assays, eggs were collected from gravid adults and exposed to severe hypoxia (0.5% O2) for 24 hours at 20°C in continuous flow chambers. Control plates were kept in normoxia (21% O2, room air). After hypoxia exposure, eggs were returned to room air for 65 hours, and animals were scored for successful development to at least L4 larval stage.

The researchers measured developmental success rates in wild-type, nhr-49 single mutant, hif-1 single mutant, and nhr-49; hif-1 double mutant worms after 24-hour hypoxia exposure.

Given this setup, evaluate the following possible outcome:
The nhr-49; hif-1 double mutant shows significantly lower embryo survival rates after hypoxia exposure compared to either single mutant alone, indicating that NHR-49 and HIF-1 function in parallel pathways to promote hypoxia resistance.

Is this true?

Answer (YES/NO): YES